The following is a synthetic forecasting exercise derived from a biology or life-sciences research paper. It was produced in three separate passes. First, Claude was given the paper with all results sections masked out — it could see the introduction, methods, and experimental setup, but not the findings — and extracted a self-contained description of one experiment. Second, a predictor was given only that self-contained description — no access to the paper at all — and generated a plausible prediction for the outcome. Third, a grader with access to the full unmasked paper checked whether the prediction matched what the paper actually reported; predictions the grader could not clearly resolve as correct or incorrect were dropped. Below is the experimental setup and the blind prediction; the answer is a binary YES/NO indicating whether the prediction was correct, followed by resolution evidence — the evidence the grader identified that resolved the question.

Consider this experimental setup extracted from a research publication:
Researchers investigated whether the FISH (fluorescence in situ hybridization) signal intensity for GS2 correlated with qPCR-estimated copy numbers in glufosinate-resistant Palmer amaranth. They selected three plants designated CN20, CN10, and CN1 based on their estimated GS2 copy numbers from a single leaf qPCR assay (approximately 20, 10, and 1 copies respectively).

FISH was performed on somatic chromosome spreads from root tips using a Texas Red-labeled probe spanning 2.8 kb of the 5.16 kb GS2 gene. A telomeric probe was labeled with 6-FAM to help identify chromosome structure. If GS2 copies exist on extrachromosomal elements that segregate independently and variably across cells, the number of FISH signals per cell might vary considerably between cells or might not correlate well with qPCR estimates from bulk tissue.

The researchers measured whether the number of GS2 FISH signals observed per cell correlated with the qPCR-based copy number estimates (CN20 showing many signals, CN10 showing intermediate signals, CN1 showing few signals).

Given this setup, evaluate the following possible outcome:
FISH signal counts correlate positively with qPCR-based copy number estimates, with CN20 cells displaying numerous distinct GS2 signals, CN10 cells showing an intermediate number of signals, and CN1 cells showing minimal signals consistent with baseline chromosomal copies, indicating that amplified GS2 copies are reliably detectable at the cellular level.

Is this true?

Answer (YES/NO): NO